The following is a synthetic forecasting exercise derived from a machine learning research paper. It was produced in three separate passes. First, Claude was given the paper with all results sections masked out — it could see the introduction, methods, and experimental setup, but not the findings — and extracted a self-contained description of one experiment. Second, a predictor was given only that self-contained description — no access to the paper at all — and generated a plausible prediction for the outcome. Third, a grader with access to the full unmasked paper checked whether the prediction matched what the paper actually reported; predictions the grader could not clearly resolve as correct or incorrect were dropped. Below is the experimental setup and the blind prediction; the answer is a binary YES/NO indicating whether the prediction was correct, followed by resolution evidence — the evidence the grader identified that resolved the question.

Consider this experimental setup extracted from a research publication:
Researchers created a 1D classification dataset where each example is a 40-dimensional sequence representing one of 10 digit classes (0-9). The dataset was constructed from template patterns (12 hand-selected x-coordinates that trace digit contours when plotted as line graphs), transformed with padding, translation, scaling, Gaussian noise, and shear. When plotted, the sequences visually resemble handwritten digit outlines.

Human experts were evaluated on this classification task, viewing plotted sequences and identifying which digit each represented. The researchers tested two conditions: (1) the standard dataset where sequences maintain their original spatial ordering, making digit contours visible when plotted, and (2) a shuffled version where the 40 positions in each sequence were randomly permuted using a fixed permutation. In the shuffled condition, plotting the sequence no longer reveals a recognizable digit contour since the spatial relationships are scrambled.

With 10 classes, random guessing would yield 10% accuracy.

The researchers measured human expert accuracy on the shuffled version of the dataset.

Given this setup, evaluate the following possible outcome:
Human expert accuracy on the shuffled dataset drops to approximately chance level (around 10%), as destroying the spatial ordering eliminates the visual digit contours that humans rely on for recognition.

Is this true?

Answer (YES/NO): NO